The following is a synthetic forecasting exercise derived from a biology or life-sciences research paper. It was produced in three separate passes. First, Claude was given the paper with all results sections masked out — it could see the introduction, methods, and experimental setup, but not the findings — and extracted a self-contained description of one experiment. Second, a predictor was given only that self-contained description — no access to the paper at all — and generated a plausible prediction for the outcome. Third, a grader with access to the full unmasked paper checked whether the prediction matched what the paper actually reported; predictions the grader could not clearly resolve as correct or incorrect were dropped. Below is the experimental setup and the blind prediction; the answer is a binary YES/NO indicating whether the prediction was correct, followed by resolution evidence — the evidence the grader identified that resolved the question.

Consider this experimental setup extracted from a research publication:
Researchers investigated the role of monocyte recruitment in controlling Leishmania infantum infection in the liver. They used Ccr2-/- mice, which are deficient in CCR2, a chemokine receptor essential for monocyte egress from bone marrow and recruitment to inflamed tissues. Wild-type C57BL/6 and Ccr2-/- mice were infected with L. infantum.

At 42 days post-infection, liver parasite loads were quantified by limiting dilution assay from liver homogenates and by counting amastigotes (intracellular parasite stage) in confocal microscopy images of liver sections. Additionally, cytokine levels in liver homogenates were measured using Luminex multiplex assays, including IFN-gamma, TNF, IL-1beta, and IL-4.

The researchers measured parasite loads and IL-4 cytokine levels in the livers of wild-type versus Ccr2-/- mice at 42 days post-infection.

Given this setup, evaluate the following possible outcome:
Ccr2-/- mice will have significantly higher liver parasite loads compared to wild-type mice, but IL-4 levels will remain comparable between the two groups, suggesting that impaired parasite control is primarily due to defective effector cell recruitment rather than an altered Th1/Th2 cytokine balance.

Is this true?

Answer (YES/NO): NO